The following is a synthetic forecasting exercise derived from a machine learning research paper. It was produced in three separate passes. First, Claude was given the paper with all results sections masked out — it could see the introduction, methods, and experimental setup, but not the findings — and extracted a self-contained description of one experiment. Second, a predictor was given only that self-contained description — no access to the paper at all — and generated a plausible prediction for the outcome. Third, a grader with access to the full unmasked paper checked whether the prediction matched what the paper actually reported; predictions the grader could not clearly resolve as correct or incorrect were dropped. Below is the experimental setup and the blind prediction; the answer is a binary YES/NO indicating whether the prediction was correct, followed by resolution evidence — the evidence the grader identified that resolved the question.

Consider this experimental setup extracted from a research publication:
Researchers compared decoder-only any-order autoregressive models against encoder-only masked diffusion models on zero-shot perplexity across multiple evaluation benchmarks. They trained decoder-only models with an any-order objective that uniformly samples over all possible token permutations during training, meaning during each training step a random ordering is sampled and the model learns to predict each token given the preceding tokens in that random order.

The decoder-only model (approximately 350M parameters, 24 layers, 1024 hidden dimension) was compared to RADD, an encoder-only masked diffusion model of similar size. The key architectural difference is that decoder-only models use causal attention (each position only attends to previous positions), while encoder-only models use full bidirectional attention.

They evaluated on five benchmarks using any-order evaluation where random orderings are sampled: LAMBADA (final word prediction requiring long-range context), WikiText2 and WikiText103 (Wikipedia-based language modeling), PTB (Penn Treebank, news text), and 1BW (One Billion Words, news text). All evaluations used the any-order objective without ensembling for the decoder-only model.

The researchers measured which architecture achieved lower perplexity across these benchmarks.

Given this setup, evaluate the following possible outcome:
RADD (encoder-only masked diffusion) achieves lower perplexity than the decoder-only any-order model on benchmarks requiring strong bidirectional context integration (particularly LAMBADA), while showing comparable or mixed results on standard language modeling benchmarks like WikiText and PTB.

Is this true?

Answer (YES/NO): NO